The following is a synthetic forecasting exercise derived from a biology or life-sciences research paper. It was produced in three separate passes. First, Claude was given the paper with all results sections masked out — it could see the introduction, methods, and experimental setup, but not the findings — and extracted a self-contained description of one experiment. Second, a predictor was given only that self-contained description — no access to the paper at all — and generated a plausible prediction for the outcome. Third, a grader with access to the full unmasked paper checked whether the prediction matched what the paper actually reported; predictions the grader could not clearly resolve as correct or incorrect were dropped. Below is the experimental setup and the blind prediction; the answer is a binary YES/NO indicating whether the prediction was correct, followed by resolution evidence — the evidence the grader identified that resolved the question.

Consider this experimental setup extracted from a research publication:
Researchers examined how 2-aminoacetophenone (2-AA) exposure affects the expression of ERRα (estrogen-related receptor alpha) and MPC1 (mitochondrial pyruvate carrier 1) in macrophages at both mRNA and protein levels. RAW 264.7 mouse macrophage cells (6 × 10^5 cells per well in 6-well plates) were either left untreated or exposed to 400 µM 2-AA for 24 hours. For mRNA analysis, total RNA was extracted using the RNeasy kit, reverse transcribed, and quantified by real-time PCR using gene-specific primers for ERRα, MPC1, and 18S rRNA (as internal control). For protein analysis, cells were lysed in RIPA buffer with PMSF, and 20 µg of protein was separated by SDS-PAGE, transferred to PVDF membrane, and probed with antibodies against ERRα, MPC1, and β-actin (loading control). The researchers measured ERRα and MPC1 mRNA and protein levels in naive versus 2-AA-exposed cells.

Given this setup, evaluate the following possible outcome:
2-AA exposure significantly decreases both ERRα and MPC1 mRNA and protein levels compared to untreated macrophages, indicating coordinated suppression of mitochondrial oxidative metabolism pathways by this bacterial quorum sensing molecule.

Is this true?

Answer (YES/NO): YES